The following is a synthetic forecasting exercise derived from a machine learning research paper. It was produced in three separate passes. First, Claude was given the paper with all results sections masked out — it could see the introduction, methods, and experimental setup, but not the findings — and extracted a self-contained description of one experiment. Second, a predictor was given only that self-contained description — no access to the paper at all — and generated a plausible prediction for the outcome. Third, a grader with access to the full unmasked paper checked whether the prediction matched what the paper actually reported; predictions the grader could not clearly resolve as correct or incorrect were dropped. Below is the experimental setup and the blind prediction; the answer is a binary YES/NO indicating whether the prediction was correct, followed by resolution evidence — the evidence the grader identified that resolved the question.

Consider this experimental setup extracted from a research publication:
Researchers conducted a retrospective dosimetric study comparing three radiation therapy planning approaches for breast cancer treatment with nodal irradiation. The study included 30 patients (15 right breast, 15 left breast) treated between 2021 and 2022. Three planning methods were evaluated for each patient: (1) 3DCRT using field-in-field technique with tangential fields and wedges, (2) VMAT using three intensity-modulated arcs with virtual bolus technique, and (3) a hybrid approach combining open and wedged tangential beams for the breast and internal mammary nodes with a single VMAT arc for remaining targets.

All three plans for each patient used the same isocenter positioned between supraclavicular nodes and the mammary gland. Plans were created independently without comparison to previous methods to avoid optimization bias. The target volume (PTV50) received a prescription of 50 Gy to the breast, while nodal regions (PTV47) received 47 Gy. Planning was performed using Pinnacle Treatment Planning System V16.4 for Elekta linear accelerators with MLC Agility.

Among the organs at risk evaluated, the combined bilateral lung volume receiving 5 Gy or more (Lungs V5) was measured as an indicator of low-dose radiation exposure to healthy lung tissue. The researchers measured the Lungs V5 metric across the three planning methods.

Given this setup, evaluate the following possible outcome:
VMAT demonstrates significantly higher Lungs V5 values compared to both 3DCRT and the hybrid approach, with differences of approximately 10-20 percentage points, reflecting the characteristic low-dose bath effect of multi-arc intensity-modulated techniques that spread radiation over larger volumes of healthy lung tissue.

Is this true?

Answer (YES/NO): NO